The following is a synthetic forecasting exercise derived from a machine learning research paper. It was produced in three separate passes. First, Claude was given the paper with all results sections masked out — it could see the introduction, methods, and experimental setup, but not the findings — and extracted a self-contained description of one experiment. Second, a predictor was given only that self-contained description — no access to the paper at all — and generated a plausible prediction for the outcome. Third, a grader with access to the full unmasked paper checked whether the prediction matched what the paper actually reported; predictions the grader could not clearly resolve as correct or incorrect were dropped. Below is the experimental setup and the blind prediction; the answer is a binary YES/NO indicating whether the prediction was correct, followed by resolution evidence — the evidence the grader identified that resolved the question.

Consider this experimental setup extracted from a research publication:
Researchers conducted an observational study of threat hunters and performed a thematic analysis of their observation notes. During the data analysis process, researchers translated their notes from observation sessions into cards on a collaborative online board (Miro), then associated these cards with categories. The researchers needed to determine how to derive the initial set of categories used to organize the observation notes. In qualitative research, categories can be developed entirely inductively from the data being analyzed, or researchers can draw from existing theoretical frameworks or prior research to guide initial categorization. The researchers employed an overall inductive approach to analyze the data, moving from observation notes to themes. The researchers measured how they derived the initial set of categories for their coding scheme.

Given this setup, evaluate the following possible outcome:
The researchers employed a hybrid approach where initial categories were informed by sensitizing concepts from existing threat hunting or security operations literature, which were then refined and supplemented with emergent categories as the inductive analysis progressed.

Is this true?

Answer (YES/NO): YES